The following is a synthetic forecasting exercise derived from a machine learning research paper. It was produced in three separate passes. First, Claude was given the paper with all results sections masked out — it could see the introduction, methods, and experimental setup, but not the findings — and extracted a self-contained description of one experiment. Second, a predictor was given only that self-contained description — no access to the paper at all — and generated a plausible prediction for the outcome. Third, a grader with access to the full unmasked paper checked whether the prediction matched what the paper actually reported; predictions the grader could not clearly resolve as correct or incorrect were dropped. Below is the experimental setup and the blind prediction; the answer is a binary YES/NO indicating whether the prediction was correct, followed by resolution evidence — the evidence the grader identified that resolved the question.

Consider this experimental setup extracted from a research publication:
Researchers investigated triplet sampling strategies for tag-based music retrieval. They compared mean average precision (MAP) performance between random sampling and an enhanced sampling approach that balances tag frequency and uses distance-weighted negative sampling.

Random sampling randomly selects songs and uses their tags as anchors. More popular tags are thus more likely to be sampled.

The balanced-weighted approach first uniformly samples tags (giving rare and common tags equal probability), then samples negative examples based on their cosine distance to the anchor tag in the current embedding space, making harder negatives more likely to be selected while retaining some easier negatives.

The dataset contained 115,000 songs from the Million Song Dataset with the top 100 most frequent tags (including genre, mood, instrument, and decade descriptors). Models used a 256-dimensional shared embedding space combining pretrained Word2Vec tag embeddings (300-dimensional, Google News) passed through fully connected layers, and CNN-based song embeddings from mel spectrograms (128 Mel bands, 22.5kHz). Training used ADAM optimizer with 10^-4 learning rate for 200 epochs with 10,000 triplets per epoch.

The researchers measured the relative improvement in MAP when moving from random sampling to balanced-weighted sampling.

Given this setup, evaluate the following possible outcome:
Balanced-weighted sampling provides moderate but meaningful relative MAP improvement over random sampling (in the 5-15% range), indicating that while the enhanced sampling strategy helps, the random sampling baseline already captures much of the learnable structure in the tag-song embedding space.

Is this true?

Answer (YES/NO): YES